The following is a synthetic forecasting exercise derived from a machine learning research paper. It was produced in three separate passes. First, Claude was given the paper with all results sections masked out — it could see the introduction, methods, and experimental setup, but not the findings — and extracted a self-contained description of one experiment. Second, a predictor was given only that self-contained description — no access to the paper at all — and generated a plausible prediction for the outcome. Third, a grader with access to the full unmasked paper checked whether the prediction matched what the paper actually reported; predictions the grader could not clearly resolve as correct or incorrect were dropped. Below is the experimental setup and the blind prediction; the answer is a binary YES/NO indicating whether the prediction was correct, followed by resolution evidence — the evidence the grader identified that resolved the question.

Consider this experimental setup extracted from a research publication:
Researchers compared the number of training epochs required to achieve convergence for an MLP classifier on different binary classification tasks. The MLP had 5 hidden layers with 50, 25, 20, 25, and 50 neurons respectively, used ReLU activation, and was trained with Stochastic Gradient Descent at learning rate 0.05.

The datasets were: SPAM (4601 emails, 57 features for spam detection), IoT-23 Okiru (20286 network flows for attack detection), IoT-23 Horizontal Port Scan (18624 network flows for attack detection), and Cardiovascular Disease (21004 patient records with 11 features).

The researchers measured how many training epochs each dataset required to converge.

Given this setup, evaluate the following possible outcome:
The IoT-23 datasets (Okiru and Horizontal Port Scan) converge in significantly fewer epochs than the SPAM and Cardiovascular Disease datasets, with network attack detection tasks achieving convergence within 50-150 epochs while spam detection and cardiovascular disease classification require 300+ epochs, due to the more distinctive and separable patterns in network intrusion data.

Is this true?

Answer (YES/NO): NO